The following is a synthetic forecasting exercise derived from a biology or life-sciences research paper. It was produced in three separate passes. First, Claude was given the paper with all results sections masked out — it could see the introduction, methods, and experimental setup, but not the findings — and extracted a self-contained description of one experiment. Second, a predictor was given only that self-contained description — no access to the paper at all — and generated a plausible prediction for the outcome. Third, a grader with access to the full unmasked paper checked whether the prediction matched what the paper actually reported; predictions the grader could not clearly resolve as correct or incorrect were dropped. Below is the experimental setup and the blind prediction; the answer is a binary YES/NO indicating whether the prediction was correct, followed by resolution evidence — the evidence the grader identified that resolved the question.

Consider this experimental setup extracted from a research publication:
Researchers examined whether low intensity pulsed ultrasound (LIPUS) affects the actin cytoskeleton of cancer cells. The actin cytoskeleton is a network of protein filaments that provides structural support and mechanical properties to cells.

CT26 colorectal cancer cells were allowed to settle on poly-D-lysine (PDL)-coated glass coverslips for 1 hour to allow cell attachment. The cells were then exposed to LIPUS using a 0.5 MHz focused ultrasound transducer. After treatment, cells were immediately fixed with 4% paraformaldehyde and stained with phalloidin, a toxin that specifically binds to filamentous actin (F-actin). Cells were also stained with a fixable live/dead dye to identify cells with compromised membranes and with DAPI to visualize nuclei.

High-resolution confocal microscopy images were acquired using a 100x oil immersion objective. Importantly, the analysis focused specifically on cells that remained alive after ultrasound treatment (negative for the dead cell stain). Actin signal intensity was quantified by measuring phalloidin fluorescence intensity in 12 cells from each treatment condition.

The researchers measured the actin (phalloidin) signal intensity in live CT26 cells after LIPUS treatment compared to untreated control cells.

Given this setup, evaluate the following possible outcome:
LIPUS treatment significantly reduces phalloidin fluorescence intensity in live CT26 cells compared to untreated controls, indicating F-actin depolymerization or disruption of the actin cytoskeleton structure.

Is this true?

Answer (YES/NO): YES